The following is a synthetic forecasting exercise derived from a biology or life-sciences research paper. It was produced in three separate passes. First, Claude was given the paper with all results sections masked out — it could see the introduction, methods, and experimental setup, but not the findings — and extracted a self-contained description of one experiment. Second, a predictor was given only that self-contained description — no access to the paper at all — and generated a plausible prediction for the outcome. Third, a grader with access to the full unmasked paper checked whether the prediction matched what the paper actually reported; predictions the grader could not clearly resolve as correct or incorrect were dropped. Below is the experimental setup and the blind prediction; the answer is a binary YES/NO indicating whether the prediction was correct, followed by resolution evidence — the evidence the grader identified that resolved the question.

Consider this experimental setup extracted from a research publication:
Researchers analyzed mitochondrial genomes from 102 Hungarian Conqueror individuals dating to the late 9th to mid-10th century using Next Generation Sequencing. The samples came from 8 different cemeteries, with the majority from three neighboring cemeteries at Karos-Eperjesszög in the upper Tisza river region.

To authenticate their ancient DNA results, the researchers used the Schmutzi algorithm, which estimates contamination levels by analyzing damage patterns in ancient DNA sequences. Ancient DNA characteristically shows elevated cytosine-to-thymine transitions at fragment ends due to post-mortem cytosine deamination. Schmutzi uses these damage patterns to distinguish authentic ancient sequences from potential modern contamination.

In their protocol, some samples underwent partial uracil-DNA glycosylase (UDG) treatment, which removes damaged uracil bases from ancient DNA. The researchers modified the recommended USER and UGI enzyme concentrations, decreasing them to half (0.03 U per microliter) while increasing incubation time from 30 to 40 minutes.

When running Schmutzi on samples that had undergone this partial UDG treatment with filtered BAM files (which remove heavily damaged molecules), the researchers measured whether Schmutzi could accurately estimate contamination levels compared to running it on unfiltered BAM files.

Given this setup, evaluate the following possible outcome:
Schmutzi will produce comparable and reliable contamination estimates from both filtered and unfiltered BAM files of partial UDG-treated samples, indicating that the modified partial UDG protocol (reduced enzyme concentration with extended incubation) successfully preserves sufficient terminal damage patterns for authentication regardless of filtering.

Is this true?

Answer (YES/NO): NO